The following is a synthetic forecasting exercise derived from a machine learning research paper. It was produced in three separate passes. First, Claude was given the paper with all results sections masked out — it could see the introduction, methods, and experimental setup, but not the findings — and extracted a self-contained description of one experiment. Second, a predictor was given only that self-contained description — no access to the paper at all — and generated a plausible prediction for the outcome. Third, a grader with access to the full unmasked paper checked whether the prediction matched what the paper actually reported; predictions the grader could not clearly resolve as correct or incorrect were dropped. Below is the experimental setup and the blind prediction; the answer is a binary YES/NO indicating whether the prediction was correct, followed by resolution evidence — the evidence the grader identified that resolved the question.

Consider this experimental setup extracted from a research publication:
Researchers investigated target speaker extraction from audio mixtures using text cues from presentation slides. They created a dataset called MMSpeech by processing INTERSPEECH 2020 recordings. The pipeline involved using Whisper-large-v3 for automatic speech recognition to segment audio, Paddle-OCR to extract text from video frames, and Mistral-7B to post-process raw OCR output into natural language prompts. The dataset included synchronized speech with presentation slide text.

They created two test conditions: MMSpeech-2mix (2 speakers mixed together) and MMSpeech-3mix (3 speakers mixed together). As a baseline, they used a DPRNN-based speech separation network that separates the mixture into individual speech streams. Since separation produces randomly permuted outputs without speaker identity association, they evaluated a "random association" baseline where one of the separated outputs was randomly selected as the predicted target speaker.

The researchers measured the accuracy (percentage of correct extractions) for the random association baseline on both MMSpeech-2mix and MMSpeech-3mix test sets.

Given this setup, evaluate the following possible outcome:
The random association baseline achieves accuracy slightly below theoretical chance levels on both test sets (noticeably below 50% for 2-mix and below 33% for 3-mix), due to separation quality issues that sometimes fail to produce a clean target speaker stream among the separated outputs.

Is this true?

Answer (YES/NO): NO